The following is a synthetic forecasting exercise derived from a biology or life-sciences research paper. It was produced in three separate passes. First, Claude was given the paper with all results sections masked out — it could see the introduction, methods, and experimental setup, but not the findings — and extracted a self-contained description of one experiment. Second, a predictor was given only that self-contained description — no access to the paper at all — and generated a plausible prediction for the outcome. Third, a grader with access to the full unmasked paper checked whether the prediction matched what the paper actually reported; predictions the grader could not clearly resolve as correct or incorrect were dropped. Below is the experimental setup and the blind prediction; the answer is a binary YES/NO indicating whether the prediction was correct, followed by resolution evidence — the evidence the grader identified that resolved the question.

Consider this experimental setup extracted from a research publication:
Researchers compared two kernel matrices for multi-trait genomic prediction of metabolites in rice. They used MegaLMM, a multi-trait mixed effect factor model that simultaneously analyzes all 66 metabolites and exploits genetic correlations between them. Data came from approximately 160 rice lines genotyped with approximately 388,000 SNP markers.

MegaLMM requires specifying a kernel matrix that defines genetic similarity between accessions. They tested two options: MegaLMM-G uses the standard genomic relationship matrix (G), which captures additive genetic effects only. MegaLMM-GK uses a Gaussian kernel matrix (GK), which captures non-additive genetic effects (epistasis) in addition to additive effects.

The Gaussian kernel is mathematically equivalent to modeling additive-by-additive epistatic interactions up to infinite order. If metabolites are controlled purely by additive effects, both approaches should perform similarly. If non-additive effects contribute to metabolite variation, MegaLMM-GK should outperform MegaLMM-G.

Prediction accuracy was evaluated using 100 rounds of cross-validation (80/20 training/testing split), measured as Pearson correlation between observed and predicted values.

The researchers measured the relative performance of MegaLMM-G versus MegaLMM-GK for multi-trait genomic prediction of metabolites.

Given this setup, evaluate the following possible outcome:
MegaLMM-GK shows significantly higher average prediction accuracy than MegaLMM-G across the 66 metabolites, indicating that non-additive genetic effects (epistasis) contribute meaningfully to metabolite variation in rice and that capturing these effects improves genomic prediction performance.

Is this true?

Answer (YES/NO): YES